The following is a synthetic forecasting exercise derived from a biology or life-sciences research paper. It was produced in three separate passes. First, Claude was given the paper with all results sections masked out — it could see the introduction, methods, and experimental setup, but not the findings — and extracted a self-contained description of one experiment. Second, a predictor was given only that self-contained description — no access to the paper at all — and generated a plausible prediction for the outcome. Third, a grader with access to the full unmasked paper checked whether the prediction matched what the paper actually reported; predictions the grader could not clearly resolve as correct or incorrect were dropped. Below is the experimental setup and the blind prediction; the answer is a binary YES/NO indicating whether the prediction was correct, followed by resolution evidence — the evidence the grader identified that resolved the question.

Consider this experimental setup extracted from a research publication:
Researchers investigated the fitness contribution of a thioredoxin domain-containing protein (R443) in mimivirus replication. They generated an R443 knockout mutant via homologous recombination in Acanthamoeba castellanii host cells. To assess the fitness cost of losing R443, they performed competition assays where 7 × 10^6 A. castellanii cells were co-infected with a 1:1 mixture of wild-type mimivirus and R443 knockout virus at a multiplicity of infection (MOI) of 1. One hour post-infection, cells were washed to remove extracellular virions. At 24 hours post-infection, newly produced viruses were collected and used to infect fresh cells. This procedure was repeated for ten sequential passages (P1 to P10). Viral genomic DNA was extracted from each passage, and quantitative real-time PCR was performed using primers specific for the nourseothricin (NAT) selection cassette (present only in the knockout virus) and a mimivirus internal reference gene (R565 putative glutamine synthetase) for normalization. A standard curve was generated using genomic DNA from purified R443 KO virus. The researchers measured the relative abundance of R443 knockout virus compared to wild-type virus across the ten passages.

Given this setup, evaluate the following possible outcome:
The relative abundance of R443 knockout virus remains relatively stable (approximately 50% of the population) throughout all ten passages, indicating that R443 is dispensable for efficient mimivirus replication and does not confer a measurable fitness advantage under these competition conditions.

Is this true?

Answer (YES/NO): NO